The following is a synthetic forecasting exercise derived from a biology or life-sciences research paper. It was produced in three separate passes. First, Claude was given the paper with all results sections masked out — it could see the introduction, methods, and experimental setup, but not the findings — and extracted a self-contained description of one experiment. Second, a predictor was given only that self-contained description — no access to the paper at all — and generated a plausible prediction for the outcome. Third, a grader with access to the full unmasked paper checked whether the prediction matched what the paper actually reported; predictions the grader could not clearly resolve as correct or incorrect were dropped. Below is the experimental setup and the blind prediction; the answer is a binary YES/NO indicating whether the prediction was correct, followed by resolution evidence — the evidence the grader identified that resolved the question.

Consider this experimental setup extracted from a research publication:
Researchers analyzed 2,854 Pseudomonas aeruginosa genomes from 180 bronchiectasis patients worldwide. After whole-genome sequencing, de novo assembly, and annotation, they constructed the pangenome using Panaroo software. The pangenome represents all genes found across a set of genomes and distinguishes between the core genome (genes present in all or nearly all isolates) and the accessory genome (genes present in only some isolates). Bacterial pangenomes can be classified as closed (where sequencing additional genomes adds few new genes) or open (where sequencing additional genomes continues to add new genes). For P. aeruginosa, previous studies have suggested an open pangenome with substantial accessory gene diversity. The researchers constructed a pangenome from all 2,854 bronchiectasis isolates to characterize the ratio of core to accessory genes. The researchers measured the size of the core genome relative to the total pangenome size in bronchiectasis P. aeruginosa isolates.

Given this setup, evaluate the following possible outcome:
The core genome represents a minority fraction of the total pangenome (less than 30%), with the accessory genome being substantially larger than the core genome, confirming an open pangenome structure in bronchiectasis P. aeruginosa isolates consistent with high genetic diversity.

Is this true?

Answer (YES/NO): NO